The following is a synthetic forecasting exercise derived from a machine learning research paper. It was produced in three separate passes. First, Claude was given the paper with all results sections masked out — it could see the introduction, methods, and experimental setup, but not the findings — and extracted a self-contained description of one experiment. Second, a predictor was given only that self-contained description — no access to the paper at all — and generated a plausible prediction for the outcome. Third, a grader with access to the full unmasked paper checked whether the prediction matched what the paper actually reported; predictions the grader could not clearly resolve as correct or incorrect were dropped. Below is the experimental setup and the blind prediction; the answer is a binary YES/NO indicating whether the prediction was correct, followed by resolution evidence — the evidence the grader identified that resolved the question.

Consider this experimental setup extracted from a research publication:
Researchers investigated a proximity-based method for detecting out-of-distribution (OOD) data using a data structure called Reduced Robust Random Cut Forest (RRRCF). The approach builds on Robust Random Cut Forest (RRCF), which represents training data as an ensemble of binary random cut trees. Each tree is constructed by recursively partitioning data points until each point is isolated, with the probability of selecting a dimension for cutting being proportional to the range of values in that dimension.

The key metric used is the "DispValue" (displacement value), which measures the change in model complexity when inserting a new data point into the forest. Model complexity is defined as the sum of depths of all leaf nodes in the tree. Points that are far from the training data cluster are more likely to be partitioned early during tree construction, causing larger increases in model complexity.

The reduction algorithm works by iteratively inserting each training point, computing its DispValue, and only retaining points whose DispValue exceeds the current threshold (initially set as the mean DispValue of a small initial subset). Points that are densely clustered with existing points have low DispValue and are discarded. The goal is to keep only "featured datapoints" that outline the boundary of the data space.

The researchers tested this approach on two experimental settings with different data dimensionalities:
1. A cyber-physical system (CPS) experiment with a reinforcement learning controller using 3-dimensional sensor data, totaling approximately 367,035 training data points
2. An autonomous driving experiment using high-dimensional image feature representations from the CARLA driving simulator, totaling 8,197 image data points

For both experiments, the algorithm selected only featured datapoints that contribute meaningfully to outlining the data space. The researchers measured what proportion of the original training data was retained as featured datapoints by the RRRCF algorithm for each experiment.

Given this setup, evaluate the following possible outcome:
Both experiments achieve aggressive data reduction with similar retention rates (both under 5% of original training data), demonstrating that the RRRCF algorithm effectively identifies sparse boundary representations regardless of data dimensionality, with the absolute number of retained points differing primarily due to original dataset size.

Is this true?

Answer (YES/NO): NO